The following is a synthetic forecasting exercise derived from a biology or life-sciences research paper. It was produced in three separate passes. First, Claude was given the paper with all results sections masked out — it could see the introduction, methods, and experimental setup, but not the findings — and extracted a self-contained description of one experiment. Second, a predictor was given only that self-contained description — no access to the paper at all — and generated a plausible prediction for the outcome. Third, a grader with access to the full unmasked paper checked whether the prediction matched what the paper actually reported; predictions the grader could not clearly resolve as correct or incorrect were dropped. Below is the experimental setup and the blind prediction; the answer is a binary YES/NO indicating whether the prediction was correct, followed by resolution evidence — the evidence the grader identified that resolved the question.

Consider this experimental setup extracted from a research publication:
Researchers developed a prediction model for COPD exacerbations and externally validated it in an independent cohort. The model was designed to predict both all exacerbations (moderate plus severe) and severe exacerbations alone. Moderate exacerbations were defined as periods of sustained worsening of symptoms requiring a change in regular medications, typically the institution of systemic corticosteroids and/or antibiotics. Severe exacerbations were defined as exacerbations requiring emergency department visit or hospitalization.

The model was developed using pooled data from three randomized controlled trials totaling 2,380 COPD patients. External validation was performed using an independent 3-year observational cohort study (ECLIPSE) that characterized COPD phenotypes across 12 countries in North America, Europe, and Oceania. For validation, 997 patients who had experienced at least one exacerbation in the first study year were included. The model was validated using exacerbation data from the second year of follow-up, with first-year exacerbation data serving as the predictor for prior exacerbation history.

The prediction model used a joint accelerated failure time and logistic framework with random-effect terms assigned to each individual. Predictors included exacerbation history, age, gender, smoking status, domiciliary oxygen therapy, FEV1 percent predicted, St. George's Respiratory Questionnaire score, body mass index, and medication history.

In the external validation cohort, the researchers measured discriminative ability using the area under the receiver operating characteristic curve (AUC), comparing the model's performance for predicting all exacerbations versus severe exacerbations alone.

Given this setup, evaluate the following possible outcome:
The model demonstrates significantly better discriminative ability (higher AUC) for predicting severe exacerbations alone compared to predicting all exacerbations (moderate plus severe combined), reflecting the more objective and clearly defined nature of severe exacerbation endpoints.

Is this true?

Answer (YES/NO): NO